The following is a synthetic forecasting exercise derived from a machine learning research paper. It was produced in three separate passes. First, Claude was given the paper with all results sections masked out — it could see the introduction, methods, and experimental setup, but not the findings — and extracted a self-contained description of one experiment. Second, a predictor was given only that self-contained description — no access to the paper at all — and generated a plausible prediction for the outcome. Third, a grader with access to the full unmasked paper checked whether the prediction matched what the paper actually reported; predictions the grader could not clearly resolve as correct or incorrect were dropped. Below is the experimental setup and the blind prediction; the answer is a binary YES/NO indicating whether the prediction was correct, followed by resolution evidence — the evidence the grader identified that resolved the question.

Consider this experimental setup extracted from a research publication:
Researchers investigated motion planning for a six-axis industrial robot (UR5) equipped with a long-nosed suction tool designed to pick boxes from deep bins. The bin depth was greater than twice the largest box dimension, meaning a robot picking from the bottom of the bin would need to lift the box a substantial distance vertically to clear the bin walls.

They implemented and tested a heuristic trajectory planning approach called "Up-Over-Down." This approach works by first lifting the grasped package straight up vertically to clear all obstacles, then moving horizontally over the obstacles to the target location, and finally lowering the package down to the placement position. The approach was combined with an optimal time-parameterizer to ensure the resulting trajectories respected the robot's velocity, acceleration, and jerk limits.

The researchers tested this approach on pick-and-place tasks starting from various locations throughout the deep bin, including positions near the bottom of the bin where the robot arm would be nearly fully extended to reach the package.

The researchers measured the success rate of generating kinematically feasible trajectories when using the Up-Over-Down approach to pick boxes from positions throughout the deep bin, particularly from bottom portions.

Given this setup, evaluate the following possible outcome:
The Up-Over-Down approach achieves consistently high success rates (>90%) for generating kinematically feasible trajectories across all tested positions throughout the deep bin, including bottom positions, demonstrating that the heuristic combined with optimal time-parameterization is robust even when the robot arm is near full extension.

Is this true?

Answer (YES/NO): NO